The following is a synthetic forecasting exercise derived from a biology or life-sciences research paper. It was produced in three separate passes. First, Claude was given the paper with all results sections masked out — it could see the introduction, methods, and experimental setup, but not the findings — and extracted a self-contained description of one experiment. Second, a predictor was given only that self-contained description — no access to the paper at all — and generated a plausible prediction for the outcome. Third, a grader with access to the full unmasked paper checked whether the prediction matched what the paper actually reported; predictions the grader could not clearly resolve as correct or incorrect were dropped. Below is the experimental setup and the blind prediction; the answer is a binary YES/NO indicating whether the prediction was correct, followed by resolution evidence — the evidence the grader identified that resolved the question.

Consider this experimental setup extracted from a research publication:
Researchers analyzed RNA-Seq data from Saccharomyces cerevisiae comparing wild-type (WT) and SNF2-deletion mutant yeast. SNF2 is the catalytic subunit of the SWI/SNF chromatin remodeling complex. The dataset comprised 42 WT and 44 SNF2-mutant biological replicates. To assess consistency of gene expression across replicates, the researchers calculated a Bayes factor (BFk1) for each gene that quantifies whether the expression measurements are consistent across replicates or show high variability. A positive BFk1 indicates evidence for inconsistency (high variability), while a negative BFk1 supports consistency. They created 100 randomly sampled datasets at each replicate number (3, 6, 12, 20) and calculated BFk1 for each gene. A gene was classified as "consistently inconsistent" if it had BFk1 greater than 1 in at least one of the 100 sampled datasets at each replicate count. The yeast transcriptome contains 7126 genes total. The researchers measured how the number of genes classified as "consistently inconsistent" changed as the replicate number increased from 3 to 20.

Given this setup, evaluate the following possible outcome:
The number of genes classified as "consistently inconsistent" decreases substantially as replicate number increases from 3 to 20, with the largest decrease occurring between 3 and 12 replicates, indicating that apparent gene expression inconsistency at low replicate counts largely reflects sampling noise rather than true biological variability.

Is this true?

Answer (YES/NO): NO